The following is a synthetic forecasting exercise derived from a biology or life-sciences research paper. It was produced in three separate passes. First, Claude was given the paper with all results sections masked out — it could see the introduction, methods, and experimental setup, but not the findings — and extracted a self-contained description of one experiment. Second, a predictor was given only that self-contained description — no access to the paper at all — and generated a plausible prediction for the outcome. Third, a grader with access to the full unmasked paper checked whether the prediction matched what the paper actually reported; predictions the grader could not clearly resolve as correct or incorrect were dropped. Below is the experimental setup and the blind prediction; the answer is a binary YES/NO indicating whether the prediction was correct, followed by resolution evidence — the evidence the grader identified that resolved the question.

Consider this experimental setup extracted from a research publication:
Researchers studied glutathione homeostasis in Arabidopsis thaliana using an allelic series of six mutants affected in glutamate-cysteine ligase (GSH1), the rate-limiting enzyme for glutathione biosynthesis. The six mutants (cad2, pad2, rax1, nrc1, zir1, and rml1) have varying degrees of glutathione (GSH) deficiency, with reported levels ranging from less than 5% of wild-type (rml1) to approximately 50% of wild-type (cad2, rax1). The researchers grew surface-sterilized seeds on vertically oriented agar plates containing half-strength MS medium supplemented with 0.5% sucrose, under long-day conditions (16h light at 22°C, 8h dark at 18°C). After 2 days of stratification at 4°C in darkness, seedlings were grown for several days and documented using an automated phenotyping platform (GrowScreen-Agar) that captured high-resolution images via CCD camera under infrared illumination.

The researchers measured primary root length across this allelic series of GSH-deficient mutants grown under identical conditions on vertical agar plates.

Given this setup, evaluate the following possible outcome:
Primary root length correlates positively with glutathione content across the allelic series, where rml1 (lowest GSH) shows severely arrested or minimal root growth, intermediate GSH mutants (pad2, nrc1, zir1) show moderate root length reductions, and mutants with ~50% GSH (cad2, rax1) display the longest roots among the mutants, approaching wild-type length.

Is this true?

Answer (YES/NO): NO